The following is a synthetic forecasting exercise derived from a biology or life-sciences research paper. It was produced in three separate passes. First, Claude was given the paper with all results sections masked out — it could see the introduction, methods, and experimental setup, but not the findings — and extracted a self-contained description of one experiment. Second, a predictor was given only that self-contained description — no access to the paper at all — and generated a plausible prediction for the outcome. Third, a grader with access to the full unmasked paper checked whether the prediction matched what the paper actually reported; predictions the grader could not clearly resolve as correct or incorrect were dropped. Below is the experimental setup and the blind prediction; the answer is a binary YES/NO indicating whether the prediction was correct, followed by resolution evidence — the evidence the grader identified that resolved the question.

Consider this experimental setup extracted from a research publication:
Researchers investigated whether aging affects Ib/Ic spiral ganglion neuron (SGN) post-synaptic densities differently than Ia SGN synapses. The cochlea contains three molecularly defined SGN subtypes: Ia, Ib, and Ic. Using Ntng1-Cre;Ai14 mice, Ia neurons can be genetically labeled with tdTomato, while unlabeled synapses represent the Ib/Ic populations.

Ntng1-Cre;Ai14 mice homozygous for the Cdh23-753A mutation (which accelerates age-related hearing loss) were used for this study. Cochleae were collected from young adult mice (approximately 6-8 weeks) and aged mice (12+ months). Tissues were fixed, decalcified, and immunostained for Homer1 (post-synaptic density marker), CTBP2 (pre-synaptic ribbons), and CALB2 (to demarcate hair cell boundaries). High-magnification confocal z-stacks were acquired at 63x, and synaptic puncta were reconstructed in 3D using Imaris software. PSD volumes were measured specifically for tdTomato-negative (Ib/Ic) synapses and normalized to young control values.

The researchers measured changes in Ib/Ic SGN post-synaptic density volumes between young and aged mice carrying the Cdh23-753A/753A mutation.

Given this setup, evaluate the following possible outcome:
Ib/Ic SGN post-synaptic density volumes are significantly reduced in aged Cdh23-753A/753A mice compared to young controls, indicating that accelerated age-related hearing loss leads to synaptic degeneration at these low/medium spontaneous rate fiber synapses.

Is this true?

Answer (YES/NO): NO